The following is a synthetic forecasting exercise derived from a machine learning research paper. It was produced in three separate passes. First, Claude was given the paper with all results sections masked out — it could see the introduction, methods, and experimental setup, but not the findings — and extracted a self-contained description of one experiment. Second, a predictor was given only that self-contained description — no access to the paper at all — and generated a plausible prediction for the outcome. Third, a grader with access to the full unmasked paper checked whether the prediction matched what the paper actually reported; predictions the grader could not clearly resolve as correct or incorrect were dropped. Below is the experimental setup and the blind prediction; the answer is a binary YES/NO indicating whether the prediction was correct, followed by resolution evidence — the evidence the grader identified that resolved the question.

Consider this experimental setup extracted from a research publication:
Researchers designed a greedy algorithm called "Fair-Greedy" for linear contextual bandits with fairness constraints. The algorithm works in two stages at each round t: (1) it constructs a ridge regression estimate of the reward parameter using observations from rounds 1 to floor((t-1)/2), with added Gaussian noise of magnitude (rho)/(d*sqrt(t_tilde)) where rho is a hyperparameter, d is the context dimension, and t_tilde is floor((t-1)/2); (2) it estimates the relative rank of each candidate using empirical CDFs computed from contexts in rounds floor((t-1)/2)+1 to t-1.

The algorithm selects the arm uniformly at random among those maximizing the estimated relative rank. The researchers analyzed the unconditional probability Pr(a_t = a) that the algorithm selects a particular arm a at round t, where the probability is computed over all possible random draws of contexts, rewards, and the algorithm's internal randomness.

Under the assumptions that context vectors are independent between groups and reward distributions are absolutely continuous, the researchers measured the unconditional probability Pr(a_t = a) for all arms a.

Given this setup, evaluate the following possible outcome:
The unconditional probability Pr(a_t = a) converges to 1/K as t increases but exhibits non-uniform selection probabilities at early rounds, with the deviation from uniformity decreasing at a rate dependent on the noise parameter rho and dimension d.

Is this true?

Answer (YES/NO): NO